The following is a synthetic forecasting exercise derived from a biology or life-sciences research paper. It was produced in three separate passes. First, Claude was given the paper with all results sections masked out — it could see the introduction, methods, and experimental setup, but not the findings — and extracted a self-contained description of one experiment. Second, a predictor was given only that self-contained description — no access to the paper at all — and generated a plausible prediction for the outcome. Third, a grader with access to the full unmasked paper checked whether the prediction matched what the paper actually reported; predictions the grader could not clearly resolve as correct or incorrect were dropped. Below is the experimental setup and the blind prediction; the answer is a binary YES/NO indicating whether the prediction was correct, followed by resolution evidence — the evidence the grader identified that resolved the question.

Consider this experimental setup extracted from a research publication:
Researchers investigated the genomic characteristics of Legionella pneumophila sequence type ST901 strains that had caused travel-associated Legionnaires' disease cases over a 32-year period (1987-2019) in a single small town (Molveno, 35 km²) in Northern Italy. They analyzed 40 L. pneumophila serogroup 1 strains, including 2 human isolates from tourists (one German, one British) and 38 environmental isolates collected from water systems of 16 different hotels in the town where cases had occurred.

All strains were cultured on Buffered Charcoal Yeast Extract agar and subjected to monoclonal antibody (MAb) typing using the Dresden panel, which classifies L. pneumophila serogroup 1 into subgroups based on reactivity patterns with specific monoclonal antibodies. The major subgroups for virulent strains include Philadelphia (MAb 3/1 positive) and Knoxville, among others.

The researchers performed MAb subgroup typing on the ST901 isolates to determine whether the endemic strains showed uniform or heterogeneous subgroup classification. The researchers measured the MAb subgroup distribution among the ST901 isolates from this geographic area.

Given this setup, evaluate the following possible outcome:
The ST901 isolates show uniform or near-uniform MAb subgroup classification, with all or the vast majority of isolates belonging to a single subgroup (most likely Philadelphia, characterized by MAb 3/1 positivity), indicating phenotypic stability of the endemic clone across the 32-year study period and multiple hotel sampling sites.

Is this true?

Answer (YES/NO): YES